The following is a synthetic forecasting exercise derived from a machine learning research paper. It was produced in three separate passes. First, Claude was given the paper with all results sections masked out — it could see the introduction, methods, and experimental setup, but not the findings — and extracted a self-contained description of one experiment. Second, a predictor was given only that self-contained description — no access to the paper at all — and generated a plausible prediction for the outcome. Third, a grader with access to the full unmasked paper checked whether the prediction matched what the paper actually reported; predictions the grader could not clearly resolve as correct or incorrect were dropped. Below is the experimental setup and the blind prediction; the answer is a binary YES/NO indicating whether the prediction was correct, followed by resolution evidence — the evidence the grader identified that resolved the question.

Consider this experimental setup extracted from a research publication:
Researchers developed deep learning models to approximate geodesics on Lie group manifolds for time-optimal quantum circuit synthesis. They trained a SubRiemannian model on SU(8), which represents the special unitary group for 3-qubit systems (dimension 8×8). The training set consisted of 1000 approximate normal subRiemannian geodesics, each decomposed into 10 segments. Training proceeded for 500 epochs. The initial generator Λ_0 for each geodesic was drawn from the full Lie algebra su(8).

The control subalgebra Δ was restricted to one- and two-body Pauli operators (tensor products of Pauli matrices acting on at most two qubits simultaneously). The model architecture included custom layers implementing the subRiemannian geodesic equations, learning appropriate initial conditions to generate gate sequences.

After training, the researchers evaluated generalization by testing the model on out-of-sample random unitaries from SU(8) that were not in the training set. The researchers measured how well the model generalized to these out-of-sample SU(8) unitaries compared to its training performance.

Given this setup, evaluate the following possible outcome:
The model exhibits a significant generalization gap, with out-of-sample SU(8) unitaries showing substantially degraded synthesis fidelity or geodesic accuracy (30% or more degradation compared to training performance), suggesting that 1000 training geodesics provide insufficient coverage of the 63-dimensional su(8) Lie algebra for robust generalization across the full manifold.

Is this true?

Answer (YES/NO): YES